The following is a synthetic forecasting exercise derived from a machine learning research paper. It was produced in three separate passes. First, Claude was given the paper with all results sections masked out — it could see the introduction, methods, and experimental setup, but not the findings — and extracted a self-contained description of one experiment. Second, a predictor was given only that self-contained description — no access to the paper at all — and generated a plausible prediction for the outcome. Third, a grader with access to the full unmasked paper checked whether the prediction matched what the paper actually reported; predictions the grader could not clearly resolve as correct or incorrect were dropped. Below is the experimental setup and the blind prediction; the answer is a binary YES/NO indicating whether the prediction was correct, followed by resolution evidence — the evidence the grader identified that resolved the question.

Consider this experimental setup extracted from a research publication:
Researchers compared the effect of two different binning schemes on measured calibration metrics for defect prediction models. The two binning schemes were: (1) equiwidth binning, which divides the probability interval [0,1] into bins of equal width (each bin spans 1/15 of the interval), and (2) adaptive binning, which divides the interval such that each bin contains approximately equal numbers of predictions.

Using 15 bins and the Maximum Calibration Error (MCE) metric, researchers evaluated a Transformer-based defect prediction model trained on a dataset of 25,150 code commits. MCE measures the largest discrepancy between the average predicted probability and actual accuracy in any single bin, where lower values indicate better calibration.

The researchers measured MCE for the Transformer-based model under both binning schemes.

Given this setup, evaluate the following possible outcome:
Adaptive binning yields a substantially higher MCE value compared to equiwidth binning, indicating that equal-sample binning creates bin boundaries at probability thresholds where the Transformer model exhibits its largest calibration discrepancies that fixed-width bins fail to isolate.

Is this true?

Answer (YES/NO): NO